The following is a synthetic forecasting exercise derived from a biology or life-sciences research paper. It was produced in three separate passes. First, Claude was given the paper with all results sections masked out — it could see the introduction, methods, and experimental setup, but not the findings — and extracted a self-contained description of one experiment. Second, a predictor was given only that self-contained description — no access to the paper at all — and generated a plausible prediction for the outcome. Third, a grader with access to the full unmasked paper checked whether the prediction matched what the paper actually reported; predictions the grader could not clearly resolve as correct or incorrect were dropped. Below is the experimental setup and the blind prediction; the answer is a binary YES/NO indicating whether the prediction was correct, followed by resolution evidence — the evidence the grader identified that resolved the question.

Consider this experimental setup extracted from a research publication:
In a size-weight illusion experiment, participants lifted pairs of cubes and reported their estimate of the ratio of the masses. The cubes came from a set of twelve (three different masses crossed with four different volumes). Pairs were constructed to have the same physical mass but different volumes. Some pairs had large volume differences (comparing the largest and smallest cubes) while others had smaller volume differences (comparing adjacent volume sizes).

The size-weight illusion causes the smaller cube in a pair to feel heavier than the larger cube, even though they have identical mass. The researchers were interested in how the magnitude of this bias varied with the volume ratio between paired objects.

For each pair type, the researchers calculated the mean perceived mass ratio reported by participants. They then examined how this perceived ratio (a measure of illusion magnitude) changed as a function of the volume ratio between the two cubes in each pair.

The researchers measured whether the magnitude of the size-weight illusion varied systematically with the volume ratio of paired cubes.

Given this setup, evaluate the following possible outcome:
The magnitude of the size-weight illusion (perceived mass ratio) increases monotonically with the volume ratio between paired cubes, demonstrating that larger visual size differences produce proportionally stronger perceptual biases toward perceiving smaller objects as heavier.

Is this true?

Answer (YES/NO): NO